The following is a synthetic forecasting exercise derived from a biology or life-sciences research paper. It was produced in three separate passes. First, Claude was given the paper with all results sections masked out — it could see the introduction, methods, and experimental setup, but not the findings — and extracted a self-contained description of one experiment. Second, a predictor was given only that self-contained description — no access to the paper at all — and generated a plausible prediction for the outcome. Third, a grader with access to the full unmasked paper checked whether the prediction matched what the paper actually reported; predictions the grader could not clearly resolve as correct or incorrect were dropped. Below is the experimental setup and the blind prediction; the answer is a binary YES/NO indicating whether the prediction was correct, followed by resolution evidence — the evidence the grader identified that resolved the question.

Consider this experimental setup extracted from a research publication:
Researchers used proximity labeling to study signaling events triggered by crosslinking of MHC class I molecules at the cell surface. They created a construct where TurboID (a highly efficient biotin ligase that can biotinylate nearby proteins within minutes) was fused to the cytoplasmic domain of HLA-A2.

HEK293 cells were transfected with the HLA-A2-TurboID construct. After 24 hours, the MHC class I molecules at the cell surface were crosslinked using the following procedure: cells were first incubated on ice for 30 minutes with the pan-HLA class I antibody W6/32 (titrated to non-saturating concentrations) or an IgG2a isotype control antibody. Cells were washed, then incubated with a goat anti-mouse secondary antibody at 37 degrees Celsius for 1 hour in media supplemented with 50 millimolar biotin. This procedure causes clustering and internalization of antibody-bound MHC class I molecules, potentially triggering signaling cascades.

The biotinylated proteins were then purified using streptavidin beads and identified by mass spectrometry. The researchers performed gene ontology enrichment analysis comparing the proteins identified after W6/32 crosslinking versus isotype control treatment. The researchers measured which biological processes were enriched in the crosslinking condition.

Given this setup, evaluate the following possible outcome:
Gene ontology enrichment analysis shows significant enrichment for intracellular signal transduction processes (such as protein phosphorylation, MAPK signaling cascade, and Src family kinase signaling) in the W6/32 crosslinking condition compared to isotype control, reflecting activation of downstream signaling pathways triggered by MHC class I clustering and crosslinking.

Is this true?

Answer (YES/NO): NO